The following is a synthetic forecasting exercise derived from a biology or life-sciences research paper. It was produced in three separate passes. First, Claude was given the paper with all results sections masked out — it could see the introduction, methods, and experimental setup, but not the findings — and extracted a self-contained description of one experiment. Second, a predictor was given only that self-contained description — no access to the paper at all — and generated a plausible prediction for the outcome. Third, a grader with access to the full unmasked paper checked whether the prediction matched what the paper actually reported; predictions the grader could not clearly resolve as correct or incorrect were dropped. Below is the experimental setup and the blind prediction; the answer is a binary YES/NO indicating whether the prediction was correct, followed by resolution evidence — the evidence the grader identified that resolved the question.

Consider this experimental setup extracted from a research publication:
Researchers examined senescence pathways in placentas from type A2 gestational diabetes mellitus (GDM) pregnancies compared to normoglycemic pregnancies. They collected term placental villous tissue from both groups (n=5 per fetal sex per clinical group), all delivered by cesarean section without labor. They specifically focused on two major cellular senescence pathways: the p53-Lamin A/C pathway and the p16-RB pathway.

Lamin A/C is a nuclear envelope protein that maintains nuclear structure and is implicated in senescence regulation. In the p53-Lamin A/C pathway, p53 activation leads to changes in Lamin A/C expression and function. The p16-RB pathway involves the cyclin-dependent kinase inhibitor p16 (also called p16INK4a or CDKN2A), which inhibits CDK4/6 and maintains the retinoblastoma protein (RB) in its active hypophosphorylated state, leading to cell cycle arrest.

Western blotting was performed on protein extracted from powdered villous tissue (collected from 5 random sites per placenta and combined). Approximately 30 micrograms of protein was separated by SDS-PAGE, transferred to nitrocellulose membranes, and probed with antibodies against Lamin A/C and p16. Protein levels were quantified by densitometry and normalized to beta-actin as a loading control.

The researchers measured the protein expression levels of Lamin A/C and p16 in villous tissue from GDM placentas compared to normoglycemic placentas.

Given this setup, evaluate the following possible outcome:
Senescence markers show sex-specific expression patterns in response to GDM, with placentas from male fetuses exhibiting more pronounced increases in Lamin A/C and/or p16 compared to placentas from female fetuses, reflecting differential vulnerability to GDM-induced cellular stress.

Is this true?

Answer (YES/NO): YES